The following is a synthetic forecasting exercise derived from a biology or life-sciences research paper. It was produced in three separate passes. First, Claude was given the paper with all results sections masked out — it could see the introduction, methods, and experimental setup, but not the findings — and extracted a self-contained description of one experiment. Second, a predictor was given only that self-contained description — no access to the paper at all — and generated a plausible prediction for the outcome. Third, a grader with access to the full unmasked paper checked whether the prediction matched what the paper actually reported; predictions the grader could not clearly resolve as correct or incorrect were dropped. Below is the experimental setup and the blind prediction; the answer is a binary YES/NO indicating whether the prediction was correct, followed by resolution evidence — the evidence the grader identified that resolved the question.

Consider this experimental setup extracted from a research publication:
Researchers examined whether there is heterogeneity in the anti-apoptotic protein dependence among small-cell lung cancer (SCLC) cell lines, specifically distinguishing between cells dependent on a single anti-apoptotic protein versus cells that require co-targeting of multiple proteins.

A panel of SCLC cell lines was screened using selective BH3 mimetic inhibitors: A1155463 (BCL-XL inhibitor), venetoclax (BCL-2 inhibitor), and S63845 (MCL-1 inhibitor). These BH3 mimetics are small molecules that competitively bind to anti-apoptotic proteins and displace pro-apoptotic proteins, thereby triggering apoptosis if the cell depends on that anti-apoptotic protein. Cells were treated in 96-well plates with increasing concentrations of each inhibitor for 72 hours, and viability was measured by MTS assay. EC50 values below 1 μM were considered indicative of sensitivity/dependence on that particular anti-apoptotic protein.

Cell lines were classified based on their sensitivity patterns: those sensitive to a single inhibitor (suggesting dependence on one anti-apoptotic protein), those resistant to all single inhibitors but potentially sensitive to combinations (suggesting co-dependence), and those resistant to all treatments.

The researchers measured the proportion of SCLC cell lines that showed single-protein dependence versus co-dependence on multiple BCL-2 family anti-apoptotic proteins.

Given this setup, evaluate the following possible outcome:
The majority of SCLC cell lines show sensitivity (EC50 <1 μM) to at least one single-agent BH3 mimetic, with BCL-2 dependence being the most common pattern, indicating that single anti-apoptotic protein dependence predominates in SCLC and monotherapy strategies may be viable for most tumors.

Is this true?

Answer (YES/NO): NO